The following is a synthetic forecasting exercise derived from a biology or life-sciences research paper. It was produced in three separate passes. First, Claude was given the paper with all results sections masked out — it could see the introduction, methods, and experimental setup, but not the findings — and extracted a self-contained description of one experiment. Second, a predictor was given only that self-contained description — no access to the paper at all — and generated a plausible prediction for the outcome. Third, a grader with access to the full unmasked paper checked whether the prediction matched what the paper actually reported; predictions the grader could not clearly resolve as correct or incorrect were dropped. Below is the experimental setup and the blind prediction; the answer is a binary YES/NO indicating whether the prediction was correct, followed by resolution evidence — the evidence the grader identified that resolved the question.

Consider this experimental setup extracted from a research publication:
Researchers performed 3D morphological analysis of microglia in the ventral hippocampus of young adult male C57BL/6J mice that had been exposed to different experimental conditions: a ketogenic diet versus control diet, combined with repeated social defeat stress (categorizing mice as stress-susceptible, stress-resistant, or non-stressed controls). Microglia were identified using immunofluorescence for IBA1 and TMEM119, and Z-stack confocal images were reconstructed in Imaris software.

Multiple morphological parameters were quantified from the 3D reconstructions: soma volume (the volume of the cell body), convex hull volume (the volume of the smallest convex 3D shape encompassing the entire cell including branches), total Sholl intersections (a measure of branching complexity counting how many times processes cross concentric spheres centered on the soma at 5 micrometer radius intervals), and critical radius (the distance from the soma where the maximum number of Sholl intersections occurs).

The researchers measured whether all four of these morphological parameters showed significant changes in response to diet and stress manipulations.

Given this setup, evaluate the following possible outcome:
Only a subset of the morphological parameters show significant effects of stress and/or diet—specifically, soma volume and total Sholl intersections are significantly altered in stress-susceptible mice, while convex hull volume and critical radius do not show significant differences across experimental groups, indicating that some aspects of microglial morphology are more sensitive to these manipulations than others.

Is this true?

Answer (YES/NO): NO